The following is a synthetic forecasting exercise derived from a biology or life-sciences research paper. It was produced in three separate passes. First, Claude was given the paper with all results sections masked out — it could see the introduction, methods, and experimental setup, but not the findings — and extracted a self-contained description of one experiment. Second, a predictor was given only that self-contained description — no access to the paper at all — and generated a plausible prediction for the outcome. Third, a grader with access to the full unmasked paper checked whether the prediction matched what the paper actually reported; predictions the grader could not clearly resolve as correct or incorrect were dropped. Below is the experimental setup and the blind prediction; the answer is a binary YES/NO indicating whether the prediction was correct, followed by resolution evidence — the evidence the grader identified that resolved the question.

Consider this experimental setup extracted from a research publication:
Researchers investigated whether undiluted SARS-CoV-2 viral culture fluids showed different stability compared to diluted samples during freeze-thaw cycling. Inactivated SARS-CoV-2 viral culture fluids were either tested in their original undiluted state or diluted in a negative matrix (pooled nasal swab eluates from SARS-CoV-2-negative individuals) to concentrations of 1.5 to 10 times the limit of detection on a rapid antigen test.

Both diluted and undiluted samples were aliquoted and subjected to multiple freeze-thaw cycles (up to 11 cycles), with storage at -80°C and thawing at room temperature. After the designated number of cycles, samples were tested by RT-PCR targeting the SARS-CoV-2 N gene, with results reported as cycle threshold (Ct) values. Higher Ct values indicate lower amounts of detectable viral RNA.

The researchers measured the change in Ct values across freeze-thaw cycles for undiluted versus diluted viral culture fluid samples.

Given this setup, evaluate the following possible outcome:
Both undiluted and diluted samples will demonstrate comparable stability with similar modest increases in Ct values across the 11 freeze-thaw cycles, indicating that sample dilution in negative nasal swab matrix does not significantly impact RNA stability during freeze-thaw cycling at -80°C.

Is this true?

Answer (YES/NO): NO